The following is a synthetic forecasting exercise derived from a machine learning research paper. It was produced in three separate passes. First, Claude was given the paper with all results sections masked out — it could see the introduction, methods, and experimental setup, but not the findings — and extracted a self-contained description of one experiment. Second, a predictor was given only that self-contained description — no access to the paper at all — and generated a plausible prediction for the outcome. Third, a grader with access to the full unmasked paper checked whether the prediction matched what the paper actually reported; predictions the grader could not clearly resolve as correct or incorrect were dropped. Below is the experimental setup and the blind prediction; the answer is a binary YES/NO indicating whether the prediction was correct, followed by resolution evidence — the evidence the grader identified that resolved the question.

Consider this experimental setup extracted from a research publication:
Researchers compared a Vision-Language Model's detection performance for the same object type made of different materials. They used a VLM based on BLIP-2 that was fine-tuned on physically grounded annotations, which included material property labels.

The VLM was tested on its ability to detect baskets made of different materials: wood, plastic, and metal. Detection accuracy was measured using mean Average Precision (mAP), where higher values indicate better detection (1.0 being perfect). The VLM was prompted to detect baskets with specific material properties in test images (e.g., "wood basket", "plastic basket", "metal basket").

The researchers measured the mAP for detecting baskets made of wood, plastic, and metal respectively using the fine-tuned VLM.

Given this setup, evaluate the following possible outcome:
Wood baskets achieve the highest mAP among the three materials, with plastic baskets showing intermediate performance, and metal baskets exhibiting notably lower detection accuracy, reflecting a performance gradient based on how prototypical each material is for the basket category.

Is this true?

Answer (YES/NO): NO